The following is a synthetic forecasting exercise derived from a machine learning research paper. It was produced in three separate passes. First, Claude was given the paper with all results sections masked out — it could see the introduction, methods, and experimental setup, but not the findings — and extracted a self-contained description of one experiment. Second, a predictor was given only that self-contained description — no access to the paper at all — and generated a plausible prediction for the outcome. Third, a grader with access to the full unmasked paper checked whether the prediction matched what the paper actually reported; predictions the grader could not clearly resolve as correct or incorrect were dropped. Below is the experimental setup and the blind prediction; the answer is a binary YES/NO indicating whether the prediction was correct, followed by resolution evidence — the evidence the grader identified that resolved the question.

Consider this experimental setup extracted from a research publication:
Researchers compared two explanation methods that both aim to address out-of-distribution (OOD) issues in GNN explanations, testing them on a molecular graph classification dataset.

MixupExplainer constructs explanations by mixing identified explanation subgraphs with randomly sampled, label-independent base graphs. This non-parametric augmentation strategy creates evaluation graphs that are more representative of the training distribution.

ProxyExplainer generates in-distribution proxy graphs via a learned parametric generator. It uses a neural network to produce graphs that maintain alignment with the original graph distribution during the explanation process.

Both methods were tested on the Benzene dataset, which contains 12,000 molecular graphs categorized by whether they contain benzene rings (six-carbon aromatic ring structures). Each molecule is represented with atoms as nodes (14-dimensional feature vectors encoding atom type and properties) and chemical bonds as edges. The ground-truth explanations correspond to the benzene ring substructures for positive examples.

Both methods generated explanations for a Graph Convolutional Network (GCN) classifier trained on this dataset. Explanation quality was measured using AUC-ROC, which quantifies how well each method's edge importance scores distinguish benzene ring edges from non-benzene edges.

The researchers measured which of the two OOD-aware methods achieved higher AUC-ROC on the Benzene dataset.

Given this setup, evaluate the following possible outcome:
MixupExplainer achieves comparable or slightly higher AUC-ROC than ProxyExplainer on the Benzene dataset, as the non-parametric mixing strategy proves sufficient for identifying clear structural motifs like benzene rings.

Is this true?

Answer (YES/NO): NO